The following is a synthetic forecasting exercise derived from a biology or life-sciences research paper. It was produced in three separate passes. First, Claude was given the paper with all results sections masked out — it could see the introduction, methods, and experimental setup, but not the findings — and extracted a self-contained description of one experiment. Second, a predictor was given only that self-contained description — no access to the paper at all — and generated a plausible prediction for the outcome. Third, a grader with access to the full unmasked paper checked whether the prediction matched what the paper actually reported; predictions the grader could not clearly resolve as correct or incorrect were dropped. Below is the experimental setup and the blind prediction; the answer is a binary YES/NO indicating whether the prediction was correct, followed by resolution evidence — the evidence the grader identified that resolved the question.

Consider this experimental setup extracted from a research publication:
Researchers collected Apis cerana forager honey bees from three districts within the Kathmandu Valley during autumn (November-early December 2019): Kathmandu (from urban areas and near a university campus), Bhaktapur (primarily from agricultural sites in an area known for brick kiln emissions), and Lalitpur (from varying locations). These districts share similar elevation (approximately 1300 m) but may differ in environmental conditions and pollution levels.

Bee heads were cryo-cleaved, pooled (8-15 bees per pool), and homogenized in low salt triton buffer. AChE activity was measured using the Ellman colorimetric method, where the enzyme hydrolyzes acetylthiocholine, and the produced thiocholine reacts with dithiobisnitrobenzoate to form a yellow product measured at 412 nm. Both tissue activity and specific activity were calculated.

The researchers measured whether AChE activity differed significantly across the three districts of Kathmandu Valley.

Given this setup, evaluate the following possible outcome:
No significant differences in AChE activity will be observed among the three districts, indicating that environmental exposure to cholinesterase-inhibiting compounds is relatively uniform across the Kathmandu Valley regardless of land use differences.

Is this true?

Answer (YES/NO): YES